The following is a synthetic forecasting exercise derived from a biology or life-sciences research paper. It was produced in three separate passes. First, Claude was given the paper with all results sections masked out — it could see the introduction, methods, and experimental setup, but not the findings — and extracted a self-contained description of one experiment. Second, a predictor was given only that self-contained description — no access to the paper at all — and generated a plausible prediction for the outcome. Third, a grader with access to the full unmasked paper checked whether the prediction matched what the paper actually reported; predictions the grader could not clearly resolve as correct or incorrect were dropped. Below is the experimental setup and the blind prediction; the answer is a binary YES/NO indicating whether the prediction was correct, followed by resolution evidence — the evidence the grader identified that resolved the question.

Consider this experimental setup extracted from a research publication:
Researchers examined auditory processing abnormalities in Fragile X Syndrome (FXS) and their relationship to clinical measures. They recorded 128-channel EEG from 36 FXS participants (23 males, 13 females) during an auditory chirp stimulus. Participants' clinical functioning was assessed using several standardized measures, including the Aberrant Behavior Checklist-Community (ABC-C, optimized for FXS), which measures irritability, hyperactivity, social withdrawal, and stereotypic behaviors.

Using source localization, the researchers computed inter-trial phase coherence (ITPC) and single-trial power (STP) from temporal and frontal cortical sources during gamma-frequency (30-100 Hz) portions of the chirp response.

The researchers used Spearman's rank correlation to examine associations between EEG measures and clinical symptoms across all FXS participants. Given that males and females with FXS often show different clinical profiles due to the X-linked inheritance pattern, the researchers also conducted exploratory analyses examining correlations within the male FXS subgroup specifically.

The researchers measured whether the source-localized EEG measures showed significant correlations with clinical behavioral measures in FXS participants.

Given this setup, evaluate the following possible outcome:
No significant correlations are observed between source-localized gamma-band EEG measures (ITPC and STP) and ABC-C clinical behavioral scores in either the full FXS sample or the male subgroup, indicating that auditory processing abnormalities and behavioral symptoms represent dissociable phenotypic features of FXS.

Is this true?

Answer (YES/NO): NO